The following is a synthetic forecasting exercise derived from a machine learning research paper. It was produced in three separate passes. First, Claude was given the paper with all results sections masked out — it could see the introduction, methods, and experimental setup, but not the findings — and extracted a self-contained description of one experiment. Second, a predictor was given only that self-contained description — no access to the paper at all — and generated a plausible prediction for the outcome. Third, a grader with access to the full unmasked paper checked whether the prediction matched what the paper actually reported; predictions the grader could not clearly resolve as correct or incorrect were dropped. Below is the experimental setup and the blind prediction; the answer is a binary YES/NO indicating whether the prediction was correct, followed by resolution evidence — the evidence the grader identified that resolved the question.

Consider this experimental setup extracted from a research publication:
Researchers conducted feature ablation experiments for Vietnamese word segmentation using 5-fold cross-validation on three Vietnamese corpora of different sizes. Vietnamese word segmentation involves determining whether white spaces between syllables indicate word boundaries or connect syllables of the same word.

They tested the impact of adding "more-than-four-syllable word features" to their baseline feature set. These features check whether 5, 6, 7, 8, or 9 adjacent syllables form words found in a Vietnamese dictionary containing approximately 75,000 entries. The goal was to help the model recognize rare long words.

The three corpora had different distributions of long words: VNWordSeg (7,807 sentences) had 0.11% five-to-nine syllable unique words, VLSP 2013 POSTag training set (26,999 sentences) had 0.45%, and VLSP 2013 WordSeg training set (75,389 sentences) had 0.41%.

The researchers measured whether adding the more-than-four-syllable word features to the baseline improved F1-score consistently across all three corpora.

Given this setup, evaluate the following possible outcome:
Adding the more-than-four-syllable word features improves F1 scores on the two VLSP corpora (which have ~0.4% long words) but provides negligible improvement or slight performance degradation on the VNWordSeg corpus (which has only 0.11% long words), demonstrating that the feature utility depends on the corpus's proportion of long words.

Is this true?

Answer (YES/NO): YES